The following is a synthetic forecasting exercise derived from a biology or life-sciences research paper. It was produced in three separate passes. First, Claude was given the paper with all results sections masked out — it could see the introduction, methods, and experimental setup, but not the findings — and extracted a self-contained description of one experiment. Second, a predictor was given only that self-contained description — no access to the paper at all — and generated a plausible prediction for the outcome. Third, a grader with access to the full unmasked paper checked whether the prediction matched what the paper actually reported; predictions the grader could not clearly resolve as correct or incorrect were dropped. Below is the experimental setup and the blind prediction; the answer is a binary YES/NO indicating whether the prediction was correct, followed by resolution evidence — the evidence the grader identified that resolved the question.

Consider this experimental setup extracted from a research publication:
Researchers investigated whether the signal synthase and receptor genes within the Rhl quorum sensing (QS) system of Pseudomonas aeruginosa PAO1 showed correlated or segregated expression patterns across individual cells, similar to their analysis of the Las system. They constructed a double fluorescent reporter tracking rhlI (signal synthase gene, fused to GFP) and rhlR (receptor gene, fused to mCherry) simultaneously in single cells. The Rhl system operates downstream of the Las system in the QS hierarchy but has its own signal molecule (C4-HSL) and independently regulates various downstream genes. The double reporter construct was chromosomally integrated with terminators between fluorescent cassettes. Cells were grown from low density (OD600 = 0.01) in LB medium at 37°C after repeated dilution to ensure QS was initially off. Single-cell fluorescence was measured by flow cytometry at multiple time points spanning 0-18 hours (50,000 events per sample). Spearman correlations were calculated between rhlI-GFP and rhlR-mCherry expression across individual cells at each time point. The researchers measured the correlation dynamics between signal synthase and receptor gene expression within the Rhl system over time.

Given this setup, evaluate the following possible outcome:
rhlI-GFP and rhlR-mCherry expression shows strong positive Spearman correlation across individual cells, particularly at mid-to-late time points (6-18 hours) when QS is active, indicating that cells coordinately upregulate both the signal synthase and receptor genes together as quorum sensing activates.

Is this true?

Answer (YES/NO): YES